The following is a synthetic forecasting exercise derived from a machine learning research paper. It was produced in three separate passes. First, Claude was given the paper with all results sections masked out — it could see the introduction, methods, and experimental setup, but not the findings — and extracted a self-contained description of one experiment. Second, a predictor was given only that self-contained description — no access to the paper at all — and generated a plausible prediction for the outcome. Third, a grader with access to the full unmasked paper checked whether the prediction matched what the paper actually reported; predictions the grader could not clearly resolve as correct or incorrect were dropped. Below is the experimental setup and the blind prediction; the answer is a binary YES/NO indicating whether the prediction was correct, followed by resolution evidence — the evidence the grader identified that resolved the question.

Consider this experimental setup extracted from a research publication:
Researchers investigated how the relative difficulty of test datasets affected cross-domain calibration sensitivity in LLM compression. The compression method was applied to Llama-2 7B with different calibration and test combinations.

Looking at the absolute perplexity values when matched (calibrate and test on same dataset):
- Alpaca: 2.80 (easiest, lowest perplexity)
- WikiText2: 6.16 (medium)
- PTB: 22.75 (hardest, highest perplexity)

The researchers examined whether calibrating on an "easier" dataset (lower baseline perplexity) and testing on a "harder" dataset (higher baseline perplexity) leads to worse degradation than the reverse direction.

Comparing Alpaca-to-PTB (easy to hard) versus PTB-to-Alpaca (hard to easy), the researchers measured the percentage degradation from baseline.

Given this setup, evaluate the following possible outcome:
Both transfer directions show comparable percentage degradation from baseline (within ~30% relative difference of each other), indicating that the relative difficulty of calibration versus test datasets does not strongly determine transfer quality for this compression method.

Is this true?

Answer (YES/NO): NO